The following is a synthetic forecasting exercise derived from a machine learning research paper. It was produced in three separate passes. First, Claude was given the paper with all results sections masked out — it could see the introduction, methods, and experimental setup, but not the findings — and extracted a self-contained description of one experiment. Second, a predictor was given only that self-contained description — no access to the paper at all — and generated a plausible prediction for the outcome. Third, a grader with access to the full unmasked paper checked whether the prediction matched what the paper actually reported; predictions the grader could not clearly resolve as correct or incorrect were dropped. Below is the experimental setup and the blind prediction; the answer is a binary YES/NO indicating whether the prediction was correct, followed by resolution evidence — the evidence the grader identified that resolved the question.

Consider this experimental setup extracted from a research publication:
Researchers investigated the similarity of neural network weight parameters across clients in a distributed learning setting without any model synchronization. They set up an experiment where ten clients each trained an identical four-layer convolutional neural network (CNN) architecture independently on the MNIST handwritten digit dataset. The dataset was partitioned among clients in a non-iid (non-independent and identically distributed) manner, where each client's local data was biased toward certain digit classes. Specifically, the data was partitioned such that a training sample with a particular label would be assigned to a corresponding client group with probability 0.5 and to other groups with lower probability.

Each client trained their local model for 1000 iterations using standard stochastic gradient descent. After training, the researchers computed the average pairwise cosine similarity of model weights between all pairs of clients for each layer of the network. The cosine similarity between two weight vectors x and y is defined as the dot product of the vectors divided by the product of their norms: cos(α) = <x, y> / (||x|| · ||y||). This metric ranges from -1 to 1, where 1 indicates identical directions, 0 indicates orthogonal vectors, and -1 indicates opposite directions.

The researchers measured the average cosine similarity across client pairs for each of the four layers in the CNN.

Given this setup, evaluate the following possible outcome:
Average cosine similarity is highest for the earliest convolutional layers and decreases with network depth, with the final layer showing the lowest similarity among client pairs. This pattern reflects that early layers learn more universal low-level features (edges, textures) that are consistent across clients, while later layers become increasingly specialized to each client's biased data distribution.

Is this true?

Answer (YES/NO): YES